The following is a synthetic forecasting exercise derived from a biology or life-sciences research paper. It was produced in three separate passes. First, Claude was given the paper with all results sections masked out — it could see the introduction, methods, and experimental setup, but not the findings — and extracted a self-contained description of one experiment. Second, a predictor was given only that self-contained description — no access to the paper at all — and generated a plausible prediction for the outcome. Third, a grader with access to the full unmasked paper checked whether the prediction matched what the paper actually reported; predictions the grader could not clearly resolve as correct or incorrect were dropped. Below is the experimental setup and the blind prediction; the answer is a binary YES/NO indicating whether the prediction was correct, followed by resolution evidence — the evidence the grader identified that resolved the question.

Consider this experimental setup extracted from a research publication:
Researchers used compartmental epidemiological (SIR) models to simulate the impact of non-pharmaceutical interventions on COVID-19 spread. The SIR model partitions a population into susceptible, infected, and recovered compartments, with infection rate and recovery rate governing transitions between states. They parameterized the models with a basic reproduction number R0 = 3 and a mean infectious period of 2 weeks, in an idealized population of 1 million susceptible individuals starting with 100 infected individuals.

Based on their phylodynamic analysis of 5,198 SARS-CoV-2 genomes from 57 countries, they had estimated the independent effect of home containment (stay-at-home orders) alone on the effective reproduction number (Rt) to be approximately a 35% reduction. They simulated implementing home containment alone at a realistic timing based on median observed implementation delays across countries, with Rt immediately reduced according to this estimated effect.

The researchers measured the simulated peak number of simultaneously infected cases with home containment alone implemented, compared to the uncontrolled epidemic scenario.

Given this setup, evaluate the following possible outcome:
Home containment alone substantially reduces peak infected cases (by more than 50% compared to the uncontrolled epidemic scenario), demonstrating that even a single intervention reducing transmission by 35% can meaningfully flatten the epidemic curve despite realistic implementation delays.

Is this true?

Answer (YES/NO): NO